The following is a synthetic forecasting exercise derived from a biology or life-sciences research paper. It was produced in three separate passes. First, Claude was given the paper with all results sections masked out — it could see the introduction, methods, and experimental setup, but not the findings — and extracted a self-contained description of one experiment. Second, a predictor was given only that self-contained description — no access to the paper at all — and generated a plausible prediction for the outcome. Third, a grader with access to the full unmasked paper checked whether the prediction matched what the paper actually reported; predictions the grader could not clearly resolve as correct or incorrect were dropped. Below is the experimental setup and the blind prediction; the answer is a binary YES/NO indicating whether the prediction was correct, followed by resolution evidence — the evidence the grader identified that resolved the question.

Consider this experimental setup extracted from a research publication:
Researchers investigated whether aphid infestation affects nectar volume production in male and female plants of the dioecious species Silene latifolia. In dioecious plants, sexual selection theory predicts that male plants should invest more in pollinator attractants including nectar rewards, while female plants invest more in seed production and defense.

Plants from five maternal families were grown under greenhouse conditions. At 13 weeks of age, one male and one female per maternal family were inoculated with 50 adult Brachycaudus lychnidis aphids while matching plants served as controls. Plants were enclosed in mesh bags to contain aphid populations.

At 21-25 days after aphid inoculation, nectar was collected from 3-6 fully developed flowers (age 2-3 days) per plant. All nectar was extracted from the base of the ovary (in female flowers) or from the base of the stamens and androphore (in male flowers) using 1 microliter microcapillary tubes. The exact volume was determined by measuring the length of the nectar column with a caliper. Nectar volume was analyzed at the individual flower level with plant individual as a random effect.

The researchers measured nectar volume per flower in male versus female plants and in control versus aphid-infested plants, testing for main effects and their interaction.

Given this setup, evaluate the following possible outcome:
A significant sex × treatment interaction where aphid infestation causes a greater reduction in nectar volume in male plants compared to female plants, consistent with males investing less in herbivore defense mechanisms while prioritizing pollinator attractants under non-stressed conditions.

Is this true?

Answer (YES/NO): NO